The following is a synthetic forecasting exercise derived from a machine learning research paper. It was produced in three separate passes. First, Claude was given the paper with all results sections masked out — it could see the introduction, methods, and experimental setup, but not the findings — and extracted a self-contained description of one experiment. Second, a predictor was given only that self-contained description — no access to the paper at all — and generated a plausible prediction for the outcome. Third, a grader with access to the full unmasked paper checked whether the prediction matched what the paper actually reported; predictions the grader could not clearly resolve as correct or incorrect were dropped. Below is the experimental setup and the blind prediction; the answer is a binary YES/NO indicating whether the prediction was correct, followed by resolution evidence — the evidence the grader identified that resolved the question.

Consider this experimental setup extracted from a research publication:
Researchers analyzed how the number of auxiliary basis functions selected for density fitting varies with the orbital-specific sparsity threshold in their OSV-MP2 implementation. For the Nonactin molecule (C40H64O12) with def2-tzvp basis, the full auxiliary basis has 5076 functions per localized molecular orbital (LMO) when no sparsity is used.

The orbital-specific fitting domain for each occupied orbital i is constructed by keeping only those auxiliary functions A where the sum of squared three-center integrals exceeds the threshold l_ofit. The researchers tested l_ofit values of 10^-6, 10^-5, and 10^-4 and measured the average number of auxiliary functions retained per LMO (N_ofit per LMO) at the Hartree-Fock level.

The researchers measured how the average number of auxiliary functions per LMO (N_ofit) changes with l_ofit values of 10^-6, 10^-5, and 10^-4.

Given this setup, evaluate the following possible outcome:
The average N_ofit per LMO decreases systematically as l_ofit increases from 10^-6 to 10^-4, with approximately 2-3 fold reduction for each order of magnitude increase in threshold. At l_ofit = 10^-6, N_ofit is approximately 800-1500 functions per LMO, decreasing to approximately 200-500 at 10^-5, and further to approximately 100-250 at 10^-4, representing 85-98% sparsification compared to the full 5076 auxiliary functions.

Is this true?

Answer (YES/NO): NO